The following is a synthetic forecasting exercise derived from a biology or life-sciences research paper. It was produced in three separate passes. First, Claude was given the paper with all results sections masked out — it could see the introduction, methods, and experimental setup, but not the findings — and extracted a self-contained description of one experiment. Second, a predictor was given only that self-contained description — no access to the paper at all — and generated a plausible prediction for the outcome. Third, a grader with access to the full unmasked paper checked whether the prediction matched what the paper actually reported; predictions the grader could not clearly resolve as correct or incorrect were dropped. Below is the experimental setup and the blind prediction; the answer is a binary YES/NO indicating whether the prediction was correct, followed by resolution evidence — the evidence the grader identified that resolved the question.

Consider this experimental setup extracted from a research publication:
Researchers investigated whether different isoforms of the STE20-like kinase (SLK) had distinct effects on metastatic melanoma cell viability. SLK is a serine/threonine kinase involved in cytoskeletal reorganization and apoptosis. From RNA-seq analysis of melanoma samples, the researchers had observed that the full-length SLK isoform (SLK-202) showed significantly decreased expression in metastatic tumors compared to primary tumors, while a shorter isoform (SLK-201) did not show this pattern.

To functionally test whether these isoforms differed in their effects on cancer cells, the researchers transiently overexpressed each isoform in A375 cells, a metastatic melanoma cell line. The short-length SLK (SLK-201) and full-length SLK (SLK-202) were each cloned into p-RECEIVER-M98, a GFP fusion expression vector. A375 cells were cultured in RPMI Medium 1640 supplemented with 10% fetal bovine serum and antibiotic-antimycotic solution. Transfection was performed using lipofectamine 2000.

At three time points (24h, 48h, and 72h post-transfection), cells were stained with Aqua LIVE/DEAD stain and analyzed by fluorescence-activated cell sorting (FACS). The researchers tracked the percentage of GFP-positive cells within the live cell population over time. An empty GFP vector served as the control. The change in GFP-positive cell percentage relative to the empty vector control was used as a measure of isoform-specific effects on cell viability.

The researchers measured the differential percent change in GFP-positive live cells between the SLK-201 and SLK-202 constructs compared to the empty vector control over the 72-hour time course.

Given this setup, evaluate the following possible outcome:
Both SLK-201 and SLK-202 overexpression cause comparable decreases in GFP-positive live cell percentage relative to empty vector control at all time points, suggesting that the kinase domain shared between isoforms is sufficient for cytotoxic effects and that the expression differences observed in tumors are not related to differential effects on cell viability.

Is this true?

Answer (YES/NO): YES